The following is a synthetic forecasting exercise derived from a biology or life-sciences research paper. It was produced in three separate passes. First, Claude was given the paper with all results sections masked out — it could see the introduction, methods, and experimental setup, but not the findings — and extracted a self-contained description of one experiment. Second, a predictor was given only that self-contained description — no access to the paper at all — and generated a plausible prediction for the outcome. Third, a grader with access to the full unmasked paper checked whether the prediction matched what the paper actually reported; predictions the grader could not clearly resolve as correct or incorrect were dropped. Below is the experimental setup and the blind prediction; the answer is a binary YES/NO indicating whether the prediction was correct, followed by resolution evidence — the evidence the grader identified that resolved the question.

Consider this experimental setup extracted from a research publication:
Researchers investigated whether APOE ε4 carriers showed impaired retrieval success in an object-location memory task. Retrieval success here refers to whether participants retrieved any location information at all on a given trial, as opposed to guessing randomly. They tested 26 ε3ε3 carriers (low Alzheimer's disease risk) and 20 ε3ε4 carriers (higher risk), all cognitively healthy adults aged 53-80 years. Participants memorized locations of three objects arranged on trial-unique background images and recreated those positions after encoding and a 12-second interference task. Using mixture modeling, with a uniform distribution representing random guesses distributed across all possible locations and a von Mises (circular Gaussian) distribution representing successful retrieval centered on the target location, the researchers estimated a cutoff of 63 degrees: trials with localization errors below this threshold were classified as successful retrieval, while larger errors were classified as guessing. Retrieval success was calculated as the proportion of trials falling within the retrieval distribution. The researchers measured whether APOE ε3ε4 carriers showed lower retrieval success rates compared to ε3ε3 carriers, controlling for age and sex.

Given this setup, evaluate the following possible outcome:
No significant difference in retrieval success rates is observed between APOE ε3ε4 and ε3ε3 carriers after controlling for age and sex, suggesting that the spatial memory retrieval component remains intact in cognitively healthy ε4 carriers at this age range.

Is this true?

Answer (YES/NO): YES